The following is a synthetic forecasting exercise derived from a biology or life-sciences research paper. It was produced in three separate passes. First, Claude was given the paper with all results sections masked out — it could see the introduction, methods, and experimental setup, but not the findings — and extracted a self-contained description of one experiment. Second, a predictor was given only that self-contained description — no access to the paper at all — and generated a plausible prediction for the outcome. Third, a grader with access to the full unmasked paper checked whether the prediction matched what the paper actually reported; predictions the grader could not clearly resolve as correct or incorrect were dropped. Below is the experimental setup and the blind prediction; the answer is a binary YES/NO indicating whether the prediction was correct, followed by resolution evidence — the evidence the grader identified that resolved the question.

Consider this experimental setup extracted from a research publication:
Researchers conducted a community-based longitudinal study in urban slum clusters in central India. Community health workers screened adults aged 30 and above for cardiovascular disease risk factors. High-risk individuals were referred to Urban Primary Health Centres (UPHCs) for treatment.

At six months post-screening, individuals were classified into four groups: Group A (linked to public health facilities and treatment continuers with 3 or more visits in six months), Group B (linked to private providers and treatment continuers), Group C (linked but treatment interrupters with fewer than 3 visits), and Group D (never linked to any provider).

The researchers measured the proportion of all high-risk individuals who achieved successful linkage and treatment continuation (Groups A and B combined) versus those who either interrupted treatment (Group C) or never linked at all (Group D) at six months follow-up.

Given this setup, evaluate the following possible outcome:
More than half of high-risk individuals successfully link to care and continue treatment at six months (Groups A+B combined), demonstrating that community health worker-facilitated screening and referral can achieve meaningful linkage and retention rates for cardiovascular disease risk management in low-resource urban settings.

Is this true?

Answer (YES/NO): YES